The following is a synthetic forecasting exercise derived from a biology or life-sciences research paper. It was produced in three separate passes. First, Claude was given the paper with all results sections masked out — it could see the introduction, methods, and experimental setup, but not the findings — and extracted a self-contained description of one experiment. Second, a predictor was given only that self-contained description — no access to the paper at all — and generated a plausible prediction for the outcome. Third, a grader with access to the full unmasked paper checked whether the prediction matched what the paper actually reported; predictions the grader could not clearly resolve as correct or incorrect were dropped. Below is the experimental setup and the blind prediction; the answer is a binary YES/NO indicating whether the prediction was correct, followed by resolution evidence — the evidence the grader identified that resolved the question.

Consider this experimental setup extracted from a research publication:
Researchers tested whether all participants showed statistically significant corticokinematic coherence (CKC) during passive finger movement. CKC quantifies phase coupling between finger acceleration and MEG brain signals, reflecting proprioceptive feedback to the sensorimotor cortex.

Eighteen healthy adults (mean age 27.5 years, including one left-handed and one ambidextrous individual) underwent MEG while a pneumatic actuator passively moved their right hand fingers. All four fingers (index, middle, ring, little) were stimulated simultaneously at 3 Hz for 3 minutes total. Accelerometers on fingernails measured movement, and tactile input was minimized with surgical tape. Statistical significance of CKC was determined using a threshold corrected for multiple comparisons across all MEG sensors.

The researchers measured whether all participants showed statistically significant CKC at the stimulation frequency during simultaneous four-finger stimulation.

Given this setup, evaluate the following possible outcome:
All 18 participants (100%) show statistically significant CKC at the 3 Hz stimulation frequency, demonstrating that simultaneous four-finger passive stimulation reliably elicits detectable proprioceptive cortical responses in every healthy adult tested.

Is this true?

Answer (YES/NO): YES